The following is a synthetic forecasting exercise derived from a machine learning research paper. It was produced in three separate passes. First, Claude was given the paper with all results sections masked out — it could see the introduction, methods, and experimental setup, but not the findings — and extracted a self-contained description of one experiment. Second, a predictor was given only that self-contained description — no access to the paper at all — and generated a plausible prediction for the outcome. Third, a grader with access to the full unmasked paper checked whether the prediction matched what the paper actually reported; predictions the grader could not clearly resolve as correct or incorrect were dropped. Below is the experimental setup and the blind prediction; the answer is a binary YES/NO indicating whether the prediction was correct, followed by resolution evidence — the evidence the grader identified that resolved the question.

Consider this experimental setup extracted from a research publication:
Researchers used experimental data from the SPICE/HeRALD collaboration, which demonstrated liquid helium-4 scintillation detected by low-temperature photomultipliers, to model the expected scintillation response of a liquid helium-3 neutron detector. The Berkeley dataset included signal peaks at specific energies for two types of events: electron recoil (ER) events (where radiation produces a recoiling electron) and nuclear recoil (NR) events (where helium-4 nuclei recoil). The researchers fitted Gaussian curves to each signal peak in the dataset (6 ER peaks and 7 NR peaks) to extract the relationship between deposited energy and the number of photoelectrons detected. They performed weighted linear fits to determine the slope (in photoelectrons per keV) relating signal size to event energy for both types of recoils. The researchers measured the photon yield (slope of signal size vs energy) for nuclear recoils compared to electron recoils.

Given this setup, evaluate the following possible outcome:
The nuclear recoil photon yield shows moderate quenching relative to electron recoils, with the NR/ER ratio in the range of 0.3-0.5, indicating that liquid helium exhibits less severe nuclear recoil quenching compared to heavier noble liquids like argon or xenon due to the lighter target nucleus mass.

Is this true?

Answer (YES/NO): YES